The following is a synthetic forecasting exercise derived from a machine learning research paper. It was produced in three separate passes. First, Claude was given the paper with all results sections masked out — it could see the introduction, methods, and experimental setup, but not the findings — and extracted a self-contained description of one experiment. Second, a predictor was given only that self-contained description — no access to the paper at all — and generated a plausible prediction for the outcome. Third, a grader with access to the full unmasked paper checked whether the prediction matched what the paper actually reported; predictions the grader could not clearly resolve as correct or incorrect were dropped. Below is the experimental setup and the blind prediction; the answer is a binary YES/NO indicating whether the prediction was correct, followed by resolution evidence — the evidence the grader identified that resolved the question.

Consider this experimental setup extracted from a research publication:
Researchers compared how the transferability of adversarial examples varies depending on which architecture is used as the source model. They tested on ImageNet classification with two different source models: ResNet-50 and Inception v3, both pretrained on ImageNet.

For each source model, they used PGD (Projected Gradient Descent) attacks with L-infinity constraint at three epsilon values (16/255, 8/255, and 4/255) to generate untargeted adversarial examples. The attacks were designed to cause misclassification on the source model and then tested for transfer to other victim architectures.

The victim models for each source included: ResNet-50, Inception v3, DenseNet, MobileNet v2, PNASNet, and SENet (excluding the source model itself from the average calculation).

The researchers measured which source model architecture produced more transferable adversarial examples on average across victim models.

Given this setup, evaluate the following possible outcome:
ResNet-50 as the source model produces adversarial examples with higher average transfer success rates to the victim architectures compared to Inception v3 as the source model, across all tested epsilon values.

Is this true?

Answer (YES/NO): YES